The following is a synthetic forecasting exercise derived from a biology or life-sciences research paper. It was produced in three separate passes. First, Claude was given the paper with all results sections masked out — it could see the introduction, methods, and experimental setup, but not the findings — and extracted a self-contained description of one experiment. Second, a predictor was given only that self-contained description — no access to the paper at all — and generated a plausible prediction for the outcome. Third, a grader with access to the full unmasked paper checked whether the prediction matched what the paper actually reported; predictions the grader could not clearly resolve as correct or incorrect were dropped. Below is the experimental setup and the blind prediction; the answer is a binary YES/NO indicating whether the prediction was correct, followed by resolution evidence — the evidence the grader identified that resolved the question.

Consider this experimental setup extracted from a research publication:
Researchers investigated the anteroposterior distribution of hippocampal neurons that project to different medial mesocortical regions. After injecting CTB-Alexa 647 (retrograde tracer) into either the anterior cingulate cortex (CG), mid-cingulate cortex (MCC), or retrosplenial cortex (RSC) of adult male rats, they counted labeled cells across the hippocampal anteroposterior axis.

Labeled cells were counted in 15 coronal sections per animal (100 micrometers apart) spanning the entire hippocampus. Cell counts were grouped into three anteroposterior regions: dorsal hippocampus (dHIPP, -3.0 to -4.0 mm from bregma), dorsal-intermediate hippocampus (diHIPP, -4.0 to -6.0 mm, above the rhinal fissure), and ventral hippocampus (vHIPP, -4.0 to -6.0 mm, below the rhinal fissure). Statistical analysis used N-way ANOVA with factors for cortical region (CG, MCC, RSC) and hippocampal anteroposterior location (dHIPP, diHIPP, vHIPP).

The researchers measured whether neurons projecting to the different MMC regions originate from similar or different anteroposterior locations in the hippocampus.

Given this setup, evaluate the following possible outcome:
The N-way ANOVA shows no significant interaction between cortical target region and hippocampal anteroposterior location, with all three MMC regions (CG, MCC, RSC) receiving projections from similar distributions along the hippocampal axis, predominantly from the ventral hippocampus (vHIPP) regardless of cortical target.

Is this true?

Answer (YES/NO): NO